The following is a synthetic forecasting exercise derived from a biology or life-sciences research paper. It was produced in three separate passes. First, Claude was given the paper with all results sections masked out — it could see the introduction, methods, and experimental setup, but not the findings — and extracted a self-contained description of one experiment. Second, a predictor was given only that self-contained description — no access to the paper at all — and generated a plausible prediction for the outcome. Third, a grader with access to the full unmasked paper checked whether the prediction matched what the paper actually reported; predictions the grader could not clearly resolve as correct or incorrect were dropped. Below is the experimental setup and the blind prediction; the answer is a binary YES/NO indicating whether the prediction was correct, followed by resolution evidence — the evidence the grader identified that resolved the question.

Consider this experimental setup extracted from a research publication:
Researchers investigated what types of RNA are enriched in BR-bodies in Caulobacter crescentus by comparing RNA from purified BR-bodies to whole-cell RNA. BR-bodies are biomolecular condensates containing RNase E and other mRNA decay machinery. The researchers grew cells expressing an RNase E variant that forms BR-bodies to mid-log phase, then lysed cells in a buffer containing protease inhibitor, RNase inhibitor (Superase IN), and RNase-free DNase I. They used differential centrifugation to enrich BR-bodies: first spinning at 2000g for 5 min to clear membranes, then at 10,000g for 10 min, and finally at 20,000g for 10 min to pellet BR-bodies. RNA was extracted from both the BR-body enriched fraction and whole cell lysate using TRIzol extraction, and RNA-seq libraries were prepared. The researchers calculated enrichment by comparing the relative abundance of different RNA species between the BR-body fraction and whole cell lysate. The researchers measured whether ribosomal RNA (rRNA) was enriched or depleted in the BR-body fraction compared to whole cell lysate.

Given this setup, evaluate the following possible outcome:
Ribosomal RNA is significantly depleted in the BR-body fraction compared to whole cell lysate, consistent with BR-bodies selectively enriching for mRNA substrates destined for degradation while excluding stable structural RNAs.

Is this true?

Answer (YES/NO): YES